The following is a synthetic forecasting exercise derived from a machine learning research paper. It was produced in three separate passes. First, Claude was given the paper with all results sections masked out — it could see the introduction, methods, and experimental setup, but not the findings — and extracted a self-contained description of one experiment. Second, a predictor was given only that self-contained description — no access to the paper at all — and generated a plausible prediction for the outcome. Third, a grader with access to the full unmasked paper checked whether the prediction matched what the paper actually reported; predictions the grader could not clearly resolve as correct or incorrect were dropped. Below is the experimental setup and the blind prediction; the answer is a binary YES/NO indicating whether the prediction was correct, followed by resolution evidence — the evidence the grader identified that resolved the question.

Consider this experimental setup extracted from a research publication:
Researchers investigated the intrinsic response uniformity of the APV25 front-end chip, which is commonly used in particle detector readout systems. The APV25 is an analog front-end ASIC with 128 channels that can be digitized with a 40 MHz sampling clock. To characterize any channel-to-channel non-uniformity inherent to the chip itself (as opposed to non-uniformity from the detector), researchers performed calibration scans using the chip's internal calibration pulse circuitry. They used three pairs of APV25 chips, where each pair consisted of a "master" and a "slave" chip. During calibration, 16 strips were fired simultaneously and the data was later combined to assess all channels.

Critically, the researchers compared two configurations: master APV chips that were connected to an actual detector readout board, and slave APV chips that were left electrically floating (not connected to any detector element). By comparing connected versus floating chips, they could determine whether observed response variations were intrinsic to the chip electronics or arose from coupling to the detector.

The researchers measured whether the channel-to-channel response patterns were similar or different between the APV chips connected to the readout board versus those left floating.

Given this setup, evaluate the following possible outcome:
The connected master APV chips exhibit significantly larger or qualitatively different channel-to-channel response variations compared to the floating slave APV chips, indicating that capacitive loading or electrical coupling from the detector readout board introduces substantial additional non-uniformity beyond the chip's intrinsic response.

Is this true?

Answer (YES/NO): NO